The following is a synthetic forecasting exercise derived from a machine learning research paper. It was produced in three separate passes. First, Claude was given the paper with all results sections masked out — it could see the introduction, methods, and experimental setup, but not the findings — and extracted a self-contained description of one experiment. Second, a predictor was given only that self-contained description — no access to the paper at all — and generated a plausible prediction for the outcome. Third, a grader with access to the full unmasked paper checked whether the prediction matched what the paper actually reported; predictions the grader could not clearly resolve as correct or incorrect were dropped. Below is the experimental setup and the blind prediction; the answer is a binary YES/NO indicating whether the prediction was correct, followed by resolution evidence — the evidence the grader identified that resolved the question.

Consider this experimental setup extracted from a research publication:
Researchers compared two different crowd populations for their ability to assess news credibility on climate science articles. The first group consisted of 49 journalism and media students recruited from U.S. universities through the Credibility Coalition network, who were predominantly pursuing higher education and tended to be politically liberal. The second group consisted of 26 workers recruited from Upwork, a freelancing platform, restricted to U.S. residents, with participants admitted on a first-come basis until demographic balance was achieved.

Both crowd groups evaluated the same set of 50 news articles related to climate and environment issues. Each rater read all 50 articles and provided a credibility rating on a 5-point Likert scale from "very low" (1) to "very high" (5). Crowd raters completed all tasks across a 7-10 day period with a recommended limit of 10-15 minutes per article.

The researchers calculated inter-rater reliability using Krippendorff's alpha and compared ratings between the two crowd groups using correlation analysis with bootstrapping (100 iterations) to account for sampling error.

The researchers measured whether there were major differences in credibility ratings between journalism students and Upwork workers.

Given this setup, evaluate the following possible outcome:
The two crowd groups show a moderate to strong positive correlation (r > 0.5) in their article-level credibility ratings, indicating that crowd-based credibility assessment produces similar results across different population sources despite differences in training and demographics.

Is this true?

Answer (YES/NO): YES